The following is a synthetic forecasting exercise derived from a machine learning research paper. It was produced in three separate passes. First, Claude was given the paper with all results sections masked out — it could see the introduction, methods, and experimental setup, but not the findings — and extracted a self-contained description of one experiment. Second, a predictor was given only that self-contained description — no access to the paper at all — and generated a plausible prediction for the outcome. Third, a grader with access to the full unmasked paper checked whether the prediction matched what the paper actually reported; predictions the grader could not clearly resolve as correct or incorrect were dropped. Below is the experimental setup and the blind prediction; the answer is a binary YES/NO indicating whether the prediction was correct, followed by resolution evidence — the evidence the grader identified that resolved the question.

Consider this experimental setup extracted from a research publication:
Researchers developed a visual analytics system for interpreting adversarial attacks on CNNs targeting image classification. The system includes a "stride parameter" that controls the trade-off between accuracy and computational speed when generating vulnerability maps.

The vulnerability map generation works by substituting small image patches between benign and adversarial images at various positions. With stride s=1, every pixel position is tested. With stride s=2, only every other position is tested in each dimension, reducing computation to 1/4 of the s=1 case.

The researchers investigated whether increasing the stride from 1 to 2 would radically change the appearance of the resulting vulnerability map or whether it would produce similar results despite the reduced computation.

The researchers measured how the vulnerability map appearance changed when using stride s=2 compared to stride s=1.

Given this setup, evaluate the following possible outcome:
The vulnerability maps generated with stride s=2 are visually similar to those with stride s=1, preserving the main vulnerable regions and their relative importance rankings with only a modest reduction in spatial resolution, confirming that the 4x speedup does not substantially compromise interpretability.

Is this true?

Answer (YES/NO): YES